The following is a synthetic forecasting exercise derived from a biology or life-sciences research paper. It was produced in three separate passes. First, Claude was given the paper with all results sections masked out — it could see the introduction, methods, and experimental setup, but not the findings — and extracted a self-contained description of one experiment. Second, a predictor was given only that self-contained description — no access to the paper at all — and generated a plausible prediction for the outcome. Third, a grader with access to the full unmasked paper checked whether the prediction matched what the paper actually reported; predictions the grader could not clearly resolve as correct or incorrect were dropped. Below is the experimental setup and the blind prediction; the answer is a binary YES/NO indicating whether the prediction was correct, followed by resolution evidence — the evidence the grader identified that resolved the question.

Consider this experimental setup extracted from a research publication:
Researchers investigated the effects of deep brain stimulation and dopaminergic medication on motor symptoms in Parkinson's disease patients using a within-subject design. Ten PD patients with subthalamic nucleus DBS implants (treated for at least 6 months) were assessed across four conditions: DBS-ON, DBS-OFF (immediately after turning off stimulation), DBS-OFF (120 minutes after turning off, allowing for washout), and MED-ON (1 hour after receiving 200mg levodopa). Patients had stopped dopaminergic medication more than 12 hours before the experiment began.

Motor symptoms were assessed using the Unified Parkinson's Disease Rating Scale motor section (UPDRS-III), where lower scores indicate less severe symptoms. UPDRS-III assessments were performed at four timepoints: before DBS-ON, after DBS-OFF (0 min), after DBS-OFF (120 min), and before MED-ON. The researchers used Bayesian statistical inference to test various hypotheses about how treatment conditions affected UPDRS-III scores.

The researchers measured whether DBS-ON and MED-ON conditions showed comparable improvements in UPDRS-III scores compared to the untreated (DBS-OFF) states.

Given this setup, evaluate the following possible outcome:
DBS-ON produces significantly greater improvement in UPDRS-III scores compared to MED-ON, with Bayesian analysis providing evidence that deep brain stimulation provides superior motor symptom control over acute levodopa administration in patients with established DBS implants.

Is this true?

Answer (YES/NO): NO